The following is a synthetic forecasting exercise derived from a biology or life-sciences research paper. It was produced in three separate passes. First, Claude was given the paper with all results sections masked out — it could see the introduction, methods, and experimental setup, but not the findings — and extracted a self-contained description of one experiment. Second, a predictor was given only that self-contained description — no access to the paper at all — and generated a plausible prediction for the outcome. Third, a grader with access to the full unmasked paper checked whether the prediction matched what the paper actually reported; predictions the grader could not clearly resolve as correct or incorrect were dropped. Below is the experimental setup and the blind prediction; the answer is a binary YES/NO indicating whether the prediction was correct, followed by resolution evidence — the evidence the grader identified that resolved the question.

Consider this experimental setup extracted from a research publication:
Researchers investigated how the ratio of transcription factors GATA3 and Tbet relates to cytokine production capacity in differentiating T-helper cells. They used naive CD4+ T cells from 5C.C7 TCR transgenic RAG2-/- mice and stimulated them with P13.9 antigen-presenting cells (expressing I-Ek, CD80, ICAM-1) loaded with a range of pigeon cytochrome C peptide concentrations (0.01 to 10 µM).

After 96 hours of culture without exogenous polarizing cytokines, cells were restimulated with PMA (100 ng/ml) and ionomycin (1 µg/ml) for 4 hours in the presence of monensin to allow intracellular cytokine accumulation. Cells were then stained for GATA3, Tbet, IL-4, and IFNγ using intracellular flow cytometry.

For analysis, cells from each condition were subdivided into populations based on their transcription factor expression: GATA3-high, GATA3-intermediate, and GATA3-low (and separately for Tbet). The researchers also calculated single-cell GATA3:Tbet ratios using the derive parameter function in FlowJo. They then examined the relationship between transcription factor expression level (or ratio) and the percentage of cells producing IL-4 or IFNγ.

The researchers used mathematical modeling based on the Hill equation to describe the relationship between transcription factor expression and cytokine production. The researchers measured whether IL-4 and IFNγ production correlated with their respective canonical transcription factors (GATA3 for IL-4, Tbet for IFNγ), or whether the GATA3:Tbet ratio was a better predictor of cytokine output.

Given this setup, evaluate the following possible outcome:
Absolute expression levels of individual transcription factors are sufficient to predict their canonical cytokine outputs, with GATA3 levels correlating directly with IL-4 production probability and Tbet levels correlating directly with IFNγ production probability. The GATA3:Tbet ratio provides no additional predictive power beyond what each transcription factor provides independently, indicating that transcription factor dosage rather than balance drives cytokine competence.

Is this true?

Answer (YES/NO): NO